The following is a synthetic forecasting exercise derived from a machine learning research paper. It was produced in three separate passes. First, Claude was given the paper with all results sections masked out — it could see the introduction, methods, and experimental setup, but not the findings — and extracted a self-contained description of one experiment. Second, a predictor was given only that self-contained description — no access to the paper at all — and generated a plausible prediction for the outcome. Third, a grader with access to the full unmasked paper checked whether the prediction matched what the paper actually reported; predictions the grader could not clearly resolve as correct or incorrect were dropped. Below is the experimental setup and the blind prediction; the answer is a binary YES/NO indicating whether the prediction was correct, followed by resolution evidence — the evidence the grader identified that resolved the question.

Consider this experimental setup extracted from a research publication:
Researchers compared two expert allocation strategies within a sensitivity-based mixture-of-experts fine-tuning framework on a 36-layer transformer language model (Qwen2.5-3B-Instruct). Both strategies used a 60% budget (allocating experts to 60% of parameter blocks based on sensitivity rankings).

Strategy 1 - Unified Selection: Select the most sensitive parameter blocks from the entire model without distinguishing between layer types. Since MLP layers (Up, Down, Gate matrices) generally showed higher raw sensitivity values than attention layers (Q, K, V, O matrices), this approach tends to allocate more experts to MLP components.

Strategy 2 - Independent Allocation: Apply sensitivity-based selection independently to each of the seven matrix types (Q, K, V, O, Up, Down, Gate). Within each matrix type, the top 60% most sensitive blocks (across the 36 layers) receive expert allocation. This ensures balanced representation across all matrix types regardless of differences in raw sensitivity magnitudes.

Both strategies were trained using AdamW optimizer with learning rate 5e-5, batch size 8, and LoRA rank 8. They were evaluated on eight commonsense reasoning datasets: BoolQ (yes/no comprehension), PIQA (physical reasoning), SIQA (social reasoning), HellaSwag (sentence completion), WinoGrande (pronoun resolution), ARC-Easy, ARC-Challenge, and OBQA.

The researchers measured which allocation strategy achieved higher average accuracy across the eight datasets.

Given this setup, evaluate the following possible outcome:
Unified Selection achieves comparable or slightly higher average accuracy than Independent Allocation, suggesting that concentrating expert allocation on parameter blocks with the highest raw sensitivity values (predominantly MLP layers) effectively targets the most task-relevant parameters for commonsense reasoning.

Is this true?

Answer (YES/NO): NO